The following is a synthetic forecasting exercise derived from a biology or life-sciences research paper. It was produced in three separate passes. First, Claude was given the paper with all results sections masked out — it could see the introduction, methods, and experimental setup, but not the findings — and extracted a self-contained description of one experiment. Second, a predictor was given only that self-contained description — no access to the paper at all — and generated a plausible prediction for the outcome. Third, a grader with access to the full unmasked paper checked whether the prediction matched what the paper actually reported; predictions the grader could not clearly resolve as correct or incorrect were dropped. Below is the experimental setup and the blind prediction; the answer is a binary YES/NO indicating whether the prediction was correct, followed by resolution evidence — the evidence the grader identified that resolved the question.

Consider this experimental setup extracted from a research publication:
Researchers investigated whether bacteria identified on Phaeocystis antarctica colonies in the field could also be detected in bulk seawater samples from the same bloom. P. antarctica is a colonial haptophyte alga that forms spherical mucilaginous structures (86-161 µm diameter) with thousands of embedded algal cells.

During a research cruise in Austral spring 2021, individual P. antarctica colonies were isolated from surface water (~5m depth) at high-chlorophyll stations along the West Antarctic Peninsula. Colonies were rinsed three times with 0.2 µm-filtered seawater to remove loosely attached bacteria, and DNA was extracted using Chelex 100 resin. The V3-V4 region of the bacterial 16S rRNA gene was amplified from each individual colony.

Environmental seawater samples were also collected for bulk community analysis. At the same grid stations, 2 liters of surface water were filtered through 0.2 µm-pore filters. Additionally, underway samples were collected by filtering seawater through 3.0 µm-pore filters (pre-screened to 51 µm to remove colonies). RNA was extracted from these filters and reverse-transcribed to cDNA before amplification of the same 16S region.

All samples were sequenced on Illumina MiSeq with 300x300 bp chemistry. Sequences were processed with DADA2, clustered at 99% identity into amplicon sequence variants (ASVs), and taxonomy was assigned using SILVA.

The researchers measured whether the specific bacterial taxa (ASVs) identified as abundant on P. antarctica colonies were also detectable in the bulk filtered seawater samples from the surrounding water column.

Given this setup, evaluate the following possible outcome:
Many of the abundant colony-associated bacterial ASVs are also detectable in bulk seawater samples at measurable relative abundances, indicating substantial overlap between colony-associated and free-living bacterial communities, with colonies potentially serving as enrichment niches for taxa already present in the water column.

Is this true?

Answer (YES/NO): YES